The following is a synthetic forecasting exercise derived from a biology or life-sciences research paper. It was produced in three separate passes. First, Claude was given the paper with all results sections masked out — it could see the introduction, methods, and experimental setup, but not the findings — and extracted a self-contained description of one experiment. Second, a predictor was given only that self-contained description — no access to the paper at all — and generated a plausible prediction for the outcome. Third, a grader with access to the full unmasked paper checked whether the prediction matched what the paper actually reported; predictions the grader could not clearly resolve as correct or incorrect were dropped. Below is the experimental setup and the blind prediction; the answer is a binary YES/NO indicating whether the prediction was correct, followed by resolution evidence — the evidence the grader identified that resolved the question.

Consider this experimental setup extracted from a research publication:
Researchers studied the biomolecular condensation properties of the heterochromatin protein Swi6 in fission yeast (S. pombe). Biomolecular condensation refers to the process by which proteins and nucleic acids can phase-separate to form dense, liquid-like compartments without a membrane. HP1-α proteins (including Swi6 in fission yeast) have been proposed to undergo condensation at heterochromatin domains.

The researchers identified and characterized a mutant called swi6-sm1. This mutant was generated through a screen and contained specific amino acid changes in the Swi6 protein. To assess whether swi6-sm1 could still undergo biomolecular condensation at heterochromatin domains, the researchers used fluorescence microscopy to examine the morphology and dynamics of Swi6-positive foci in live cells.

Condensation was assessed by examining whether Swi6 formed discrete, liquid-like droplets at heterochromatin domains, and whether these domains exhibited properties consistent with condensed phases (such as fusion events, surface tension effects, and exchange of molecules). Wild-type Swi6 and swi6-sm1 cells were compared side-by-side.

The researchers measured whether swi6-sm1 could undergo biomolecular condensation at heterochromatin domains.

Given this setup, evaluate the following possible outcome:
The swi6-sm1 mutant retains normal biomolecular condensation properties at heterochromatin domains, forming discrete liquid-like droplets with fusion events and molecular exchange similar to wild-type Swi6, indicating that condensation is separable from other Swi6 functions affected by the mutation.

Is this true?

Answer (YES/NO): NO